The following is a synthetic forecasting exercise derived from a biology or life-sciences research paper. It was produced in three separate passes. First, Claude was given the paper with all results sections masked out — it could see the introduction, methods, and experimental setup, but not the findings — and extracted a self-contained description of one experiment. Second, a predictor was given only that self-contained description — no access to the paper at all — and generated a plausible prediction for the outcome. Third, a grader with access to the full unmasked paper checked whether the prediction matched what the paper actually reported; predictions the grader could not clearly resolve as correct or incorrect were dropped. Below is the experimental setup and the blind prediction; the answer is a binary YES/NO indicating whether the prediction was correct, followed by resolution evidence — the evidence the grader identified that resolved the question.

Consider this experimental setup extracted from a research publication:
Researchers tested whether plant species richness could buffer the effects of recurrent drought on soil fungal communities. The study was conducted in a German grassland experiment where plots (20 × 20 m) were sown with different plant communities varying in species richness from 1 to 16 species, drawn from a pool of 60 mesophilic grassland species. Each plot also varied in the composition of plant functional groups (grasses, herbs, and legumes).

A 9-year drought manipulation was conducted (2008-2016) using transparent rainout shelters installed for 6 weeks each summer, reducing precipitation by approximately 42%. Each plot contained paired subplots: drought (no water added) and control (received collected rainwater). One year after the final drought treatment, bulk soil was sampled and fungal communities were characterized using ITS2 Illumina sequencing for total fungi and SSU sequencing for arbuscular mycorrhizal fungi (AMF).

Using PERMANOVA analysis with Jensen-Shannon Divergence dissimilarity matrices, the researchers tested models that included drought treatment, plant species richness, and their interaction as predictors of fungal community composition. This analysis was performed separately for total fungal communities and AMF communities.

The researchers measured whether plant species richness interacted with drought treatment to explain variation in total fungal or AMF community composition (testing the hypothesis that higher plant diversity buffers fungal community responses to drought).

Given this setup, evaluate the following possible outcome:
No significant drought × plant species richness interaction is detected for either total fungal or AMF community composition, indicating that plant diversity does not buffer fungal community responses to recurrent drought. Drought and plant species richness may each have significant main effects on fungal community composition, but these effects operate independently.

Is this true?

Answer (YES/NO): YES